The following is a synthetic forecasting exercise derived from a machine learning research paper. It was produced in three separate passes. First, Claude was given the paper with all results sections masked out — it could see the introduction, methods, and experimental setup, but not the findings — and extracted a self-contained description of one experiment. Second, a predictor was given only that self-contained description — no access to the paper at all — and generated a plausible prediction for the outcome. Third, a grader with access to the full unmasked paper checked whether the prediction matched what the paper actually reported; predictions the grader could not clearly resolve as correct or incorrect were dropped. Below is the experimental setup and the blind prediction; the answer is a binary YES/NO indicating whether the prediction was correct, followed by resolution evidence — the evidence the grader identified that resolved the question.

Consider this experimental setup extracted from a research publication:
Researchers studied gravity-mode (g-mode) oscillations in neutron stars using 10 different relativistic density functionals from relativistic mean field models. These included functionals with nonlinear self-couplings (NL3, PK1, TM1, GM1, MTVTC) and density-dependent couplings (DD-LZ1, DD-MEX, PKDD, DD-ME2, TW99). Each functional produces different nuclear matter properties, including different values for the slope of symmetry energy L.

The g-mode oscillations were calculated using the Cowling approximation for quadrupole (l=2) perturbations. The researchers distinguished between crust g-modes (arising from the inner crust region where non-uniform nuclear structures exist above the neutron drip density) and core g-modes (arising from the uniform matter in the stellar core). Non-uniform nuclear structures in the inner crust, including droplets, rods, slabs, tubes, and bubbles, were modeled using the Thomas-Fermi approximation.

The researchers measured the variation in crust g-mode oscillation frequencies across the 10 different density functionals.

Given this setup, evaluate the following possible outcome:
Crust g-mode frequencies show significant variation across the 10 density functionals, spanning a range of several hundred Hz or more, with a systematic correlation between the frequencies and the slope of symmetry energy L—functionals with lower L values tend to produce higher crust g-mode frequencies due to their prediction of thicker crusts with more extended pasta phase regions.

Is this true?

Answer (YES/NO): NO